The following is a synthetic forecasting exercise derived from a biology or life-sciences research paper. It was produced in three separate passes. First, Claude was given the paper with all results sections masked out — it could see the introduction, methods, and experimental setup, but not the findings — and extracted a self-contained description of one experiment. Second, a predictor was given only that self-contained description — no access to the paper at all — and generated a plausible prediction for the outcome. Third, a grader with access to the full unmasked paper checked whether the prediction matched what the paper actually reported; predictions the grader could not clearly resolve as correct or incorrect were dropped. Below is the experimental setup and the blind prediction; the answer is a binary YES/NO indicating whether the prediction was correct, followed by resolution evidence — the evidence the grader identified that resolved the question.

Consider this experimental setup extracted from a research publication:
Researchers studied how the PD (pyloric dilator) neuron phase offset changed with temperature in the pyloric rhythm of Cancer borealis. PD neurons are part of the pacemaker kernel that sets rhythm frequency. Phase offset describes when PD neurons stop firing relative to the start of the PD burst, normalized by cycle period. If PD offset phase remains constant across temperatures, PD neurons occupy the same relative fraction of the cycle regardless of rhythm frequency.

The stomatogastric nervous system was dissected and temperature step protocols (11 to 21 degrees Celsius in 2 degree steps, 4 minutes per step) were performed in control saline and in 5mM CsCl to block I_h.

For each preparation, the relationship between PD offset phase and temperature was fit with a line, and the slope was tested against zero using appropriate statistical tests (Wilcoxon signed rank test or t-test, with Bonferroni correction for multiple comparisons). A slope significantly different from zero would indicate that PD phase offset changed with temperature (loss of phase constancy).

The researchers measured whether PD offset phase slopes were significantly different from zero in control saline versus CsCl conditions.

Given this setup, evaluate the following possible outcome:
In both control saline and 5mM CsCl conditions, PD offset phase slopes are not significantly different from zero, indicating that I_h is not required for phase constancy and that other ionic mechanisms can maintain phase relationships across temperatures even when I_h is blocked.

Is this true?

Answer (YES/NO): YES